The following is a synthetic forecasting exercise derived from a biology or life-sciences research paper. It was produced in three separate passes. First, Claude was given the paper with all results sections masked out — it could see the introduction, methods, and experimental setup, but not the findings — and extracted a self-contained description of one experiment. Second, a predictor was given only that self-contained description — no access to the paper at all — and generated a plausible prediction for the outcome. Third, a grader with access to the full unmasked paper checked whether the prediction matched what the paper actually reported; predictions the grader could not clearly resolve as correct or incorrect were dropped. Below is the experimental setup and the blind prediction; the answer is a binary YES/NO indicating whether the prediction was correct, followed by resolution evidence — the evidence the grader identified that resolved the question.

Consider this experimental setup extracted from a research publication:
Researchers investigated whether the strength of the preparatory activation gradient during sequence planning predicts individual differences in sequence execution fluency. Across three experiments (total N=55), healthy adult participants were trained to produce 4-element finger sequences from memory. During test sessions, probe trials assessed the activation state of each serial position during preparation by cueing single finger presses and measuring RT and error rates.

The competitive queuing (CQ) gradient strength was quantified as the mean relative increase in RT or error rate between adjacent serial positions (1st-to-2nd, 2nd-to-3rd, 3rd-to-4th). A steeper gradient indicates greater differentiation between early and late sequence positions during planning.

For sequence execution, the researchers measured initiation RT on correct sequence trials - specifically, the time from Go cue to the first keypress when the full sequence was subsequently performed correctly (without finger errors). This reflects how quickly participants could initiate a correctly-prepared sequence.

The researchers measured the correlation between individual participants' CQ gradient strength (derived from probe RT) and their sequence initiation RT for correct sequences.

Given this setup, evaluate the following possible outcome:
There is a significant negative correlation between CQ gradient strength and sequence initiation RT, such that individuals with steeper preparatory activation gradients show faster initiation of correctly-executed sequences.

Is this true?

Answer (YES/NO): YES